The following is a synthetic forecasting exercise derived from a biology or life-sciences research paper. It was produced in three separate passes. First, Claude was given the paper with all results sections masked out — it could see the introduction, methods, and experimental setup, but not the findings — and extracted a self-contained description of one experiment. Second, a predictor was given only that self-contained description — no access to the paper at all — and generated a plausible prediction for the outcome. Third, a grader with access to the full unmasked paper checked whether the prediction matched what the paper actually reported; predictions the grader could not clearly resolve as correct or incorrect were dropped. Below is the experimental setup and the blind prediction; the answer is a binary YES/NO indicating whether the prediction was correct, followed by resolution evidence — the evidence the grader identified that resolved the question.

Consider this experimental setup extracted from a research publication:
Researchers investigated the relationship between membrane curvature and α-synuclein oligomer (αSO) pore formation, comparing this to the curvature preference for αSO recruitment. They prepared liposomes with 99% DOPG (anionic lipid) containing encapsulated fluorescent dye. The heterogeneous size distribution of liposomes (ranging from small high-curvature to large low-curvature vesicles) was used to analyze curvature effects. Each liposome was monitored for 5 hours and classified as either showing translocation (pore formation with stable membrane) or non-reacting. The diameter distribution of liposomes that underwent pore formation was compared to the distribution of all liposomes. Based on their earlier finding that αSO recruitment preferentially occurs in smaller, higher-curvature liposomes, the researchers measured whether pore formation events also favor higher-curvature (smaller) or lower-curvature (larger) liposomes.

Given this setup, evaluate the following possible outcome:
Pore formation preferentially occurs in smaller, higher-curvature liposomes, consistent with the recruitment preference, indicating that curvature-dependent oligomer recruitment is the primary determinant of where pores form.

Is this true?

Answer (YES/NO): NO